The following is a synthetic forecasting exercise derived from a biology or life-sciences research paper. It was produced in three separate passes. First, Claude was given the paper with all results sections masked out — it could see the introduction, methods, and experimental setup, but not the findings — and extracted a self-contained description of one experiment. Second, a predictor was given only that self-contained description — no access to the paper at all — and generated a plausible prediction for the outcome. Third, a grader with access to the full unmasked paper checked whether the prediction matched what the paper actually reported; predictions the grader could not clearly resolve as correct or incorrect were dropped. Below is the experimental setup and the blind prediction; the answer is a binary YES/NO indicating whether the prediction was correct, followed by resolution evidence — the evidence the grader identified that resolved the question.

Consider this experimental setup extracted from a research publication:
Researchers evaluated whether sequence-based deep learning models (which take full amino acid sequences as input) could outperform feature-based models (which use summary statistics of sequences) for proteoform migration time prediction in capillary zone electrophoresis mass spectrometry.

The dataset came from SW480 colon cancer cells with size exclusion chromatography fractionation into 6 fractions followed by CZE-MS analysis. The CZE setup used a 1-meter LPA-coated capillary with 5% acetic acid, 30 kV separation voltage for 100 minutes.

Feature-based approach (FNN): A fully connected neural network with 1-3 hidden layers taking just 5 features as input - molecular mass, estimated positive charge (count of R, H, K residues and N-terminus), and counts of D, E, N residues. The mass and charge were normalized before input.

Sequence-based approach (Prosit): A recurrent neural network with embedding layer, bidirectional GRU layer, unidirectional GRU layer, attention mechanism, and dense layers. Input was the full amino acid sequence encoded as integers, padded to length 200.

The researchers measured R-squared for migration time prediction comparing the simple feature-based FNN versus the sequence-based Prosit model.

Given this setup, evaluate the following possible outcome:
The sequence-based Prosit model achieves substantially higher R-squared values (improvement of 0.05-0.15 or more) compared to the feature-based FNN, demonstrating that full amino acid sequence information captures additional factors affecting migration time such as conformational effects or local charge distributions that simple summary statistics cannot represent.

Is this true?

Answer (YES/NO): NO